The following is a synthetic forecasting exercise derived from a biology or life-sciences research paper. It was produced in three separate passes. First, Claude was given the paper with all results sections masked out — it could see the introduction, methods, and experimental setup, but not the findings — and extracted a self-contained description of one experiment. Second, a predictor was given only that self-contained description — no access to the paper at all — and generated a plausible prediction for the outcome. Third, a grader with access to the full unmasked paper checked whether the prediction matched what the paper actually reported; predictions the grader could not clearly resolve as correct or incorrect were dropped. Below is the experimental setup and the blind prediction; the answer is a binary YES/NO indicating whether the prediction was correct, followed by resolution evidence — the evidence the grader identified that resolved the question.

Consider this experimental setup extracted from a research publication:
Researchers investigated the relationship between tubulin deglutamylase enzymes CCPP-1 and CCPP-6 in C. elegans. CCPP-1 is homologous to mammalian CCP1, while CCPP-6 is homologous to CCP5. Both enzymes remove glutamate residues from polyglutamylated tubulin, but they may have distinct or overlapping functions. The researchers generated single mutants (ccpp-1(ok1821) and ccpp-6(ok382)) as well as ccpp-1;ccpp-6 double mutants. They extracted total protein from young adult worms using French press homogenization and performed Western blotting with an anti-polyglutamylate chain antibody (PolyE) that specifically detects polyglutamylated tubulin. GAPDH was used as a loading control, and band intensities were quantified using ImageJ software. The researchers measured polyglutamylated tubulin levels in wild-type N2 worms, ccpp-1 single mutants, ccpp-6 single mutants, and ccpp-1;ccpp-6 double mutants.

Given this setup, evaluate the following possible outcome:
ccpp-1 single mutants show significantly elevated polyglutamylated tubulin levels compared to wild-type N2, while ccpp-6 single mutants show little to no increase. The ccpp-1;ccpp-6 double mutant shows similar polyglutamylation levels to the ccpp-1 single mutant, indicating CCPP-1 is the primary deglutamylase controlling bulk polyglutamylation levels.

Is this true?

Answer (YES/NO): NO